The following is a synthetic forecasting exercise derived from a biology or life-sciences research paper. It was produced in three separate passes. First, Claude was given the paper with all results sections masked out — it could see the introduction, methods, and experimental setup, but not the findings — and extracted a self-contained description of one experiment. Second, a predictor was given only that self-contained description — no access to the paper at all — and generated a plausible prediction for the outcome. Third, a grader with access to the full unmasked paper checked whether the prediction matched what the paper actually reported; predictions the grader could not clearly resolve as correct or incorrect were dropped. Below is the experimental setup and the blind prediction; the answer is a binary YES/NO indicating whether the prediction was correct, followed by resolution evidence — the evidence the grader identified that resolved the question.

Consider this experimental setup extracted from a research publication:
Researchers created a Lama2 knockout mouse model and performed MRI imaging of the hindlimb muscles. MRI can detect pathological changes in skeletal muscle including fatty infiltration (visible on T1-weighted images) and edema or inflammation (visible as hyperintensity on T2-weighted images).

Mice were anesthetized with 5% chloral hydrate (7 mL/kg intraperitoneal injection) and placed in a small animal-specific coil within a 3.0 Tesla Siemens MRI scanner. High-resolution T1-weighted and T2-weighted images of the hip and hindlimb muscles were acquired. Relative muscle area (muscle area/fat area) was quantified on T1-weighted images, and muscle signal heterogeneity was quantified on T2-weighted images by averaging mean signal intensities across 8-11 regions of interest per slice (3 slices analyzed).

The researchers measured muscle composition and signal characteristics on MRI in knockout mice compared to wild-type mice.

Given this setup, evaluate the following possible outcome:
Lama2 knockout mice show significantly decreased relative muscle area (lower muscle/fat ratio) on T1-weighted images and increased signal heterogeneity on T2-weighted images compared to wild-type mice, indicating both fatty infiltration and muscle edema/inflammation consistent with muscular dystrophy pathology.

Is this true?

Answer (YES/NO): NO